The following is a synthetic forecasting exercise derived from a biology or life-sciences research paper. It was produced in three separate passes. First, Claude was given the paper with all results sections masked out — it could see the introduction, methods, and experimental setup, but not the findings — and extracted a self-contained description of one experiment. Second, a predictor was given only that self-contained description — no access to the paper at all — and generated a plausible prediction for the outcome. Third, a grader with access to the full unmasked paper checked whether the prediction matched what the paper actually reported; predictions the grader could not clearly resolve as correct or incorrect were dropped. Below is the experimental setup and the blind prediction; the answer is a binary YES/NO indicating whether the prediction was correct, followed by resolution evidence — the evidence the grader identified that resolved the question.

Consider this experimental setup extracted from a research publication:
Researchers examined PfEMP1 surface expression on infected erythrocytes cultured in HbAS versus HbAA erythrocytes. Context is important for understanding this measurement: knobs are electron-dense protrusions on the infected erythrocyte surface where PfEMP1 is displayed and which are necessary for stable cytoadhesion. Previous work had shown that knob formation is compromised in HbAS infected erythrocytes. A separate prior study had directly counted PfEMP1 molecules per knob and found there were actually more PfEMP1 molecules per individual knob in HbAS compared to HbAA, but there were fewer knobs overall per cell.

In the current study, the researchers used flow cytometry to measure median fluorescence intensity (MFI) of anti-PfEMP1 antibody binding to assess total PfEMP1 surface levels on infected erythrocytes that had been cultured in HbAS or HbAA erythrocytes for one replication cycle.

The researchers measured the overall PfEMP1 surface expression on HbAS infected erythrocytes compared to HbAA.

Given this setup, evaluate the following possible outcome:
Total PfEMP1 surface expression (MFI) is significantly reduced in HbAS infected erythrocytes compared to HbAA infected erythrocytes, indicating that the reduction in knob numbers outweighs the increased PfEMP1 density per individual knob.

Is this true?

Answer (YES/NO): YES